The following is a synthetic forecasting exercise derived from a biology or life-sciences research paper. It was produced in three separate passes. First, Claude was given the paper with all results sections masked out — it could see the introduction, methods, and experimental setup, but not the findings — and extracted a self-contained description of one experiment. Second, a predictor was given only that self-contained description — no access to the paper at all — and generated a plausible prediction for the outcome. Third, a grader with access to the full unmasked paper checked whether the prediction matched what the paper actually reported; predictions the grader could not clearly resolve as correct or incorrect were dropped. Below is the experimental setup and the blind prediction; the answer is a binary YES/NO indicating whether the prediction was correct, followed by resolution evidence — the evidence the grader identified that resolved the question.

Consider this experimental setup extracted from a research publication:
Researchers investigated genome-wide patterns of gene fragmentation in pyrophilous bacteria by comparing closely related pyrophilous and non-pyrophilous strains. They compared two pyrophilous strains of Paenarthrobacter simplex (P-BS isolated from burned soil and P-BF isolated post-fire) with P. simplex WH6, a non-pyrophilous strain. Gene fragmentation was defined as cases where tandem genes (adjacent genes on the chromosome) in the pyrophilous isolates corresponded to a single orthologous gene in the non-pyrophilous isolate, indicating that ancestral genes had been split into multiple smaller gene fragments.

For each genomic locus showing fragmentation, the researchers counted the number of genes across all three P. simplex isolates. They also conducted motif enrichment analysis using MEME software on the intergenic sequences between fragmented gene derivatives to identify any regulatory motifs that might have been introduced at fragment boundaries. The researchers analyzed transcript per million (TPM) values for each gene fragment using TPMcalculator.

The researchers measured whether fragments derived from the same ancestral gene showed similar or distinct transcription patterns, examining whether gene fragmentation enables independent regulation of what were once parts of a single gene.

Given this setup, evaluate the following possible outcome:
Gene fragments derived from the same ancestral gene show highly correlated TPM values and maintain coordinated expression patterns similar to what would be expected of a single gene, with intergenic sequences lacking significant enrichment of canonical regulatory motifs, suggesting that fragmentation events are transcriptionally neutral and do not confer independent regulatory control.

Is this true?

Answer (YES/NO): NO